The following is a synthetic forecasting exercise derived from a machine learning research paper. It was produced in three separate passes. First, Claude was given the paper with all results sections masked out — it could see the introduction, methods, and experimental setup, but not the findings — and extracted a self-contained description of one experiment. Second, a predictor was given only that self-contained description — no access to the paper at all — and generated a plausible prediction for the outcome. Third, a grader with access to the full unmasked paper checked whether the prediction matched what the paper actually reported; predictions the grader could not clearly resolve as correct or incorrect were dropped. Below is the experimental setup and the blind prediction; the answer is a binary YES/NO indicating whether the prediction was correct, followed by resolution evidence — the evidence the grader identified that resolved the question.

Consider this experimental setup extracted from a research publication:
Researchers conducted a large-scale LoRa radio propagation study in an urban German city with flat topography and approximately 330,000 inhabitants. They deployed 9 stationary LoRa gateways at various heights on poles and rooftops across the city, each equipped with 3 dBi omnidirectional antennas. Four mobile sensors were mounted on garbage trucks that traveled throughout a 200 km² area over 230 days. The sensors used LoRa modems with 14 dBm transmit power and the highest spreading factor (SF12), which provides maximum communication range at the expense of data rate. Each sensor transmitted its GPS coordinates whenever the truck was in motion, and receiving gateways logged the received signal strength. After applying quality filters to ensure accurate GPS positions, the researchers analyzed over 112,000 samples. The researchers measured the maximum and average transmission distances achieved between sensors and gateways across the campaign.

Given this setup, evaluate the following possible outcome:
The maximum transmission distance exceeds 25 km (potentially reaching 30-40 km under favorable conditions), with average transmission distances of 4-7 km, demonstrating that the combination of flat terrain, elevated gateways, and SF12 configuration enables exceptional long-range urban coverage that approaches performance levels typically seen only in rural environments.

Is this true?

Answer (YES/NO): NO